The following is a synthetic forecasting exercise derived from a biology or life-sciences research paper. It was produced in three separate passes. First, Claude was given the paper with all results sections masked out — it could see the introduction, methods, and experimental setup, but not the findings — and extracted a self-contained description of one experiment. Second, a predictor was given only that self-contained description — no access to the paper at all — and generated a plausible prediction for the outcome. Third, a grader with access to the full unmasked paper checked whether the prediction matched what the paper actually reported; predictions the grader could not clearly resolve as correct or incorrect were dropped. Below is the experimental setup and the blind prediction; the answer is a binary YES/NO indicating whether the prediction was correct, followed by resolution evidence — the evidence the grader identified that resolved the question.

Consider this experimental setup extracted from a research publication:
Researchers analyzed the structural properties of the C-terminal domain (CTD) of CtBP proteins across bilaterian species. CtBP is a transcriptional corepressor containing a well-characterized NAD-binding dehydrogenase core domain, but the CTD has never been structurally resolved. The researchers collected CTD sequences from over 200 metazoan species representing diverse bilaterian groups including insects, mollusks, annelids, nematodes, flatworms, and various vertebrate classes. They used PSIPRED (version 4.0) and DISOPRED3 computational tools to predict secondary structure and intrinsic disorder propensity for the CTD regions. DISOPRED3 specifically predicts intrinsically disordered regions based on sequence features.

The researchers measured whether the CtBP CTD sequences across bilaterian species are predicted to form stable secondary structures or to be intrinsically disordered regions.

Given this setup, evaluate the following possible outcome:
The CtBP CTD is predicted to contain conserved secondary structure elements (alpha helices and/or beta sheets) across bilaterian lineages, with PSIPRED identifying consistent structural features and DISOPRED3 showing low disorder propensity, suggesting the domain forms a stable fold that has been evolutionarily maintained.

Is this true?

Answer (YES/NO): NO